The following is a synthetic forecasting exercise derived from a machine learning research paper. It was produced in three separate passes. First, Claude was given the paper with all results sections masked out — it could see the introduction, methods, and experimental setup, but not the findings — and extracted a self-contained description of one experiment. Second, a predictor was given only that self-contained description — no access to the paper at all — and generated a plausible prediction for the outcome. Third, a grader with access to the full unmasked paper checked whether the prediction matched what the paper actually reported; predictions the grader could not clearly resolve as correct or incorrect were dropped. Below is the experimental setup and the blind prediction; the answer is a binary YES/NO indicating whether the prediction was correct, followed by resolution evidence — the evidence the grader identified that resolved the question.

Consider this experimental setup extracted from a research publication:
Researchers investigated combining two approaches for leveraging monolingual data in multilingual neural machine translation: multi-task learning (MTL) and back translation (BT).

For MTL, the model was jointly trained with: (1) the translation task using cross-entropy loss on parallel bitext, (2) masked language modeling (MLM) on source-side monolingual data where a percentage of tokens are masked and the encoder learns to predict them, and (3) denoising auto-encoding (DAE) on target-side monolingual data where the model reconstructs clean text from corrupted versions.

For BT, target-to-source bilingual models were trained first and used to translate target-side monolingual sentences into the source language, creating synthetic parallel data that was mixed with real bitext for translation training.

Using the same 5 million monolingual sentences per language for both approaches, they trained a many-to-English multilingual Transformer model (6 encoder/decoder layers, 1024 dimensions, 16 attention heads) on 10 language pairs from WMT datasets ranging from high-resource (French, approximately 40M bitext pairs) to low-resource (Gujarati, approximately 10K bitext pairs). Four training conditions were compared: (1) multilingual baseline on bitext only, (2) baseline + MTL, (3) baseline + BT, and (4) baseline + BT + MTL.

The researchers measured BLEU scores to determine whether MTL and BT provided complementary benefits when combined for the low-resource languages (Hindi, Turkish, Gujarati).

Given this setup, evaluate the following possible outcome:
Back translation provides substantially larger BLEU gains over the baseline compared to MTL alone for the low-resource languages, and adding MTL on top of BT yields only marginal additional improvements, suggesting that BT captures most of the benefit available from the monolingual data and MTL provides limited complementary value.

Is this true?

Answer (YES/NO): NO